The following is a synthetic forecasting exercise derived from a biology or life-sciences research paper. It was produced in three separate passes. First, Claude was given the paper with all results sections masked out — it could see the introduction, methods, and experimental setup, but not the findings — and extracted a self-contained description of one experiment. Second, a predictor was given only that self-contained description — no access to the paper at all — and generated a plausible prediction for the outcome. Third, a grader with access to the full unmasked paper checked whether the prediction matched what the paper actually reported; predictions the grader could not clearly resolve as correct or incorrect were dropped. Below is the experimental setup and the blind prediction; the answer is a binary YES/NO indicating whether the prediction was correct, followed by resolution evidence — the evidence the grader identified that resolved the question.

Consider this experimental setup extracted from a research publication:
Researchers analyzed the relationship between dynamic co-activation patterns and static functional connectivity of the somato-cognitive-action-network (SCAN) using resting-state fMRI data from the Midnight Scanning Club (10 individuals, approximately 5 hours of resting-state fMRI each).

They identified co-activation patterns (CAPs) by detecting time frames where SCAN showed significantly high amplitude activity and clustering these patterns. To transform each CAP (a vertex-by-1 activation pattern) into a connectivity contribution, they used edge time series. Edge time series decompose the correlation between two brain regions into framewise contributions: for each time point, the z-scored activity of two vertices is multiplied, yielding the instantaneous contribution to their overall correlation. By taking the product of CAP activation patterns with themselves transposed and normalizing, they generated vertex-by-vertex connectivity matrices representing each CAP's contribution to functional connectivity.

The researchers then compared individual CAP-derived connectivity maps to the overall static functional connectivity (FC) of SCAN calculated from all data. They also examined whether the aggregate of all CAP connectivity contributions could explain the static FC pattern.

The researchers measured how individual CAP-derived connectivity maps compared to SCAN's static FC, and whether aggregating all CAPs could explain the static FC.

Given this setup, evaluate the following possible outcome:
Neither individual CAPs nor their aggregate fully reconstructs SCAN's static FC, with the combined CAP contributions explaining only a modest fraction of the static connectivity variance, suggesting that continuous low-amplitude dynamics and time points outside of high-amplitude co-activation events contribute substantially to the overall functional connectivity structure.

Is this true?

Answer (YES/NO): NO